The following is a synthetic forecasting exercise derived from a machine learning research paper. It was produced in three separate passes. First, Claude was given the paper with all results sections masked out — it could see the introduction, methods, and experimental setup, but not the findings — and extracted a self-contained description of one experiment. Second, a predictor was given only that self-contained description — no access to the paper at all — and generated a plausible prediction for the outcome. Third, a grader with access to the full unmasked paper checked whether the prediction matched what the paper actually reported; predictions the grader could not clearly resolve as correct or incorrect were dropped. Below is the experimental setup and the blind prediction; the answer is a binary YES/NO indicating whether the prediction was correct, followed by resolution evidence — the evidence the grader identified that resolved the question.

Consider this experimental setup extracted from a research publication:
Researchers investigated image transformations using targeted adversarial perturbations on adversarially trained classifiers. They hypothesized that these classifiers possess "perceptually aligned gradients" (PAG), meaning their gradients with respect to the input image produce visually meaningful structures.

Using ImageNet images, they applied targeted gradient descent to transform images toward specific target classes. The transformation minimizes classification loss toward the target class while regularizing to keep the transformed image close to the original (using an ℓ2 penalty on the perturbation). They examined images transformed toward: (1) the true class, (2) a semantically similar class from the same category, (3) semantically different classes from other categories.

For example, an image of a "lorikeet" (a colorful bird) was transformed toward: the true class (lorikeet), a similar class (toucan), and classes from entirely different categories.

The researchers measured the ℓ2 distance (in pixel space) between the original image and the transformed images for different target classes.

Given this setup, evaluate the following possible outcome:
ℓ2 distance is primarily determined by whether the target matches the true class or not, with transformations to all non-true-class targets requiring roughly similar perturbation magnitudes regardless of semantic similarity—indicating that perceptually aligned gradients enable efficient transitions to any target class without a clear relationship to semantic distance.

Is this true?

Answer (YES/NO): NO